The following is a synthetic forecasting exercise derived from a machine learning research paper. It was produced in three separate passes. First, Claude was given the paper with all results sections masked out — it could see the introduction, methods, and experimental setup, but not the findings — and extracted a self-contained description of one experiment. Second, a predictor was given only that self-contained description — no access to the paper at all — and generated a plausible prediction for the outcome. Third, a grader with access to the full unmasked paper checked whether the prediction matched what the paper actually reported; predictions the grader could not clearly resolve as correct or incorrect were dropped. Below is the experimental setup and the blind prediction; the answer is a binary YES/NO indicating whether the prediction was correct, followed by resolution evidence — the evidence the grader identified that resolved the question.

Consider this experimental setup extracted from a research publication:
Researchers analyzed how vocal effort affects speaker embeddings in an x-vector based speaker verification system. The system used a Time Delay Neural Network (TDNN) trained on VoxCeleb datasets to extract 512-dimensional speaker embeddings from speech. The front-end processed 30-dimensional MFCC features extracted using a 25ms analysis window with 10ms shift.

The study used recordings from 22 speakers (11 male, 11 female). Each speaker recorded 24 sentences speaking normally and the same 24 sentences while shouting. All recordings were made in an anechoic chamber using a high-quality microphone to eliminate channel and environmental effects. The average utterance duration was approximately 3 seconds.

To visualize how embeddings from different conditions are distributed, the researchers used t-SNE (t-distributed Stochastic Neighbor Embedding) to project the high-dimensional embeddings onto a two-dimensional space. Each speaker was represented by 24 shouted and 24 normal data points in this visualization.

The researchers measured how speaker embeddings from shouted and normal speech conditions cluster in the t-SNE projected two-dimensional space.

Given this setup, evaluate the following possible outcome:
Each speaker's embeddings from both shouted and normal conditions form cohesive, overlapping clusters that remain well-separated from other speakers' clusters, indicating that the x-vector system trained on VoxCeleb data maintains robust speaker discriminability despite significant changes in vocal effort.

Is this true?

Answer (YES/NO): NO